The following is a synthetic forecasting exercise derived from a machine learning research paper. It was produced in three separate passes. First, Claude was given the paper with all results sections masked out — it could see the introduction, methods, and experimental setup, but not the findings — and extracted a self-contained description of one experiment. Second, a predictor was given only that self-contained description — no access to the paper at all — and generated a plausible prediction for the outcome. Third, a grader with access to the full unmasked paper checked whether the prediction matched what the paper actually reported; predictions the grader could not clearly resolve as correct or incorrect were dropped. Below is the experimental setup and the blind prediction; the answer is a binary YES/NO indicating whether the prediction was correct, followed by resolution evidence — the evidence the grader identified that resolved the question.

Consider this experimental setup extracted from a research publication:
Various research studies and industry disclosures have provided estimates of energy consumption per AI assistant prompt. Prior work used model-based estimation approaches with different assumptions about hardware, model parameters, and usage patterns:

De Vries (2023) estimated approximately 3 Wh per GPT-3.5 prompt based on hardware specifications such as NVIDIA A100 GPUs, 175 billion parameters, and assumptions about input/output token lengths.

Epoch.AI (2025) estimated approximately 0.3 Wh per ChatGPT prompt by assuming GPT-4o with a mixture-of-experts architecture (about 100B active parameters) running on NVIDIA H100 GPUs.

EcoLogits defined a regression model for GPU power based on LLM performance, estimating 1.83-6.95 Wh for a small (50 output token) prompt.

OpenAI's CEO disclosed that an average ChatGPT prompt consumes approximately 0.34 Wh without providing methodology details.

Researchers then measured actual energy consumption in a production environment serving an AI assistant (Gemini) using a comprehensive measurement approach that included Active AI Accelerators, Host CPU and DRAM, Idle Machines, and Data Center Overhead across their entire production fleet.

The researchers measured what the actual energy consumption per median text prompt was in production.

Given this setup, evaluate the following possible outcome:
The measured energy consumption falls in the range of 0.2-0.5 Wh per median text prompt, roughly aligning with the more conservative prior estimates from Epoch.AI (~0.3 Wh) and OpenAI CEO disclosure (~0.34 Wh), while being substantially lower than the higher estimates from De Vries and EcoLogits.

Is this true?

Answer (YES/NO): YES